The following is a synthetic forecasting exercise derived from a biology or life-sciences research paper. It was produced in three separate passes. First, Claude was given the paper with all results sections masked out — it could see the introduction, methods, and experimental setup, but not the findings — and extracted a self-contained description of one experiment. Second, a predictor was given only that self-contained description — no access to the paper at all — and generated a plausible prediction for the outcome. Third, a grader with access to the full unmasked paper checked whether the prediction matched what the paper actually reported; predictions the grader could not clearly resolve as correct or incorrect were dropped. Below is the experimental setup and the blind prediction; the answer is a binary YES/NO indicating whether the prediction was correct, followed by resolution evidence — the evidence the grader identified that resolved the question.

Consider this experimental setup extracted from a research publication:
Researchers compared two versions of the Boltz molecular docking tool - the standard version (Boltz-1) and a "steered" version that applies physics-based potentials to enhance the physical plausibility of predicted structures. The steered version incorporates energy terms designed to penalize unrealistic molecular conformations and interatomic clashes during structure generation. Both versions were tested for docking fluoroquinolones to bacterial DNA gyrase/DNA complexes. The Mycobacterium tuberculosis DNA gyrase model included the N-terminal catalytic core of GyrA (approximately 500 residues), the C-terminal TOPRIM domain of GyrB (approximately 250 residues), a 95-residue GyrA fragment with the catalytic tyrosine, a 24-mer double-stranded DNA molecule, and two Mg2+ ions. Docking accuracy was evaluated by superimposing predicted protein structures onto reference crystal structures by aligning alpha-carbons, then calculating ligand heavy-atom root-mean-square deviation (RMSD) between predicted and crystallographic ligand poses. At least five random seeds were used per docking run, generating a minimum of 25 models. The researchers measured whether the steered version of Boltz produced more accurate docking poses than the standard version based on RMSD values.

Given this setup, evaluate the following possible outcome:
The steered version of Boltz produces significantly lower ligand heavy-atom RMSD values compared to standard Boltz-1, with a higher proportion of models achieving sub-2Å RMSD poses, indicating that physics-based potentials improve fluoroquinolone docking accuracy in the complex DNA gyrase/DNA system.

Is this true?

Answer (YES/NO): NO